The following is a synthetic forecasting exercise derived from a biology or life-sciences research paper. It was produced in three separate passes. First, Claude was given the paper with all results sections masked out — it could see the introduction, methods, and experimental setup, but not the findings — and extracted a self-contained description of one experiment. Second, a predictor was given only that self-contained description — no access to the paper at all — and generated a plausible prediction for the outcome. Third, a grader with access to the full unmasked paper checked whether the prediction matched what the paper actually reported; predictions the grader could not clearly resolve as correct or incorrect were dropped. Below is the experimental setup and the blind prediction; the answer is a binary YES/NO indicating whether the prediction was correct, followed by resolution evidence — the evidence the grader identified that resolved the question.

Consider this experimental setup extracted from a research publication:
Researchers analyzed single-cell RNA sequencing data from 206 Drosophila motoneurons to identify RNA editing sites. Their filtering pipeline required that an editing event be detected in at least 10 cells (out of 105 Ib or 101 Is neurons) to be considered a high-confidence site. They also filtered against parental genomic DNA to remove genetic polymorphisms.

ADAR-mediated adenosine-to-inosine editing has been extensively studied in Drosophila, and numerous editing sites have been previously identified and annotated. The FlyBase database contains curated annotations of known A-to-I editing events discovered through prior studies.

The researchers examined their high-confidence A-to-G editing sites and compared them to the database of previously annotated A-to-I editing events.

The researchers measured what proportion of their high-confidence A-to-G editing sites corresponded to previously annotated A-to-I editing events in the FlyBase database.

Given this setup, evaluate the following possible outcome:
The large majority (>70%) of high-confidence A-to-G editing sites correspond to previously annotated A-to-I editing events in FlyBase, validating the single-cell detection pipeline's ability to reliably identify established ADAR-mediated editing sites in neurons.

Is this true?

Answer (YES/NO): NO